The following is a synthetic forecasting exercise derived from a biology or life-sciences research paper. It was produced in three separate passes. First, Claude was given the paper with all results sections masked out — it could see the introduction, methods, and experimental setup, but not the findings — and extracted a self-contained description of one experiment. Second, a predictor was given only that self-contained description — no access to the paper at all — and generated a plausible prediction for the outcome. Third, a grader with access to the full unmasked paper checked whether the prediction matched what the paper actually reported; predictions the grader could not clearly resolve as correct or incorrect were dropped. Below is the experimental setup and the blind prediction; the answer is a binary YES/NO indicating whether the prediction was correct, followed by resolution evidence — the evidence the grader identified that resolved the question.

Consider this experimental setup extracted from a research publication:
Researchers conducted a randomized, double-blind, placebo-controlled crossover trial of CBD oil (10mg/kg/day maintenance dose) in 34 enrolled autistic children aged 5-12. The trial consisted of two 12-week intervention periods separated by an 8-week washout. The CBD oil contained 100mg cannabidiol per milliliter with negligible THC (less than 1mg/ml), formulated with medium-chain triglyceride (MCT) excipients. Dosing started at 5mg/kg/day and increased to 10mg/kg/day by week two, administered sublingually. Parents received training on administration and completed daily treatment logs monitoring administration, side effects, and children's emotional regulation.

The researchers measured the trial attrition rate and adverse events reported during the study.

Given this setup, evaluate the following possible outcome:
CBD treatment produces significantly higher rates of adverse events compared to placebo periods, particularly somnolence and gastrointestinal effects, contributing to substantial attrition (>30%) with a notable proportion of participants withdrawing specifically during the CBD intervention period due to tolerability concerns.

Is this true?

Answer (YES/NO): NO